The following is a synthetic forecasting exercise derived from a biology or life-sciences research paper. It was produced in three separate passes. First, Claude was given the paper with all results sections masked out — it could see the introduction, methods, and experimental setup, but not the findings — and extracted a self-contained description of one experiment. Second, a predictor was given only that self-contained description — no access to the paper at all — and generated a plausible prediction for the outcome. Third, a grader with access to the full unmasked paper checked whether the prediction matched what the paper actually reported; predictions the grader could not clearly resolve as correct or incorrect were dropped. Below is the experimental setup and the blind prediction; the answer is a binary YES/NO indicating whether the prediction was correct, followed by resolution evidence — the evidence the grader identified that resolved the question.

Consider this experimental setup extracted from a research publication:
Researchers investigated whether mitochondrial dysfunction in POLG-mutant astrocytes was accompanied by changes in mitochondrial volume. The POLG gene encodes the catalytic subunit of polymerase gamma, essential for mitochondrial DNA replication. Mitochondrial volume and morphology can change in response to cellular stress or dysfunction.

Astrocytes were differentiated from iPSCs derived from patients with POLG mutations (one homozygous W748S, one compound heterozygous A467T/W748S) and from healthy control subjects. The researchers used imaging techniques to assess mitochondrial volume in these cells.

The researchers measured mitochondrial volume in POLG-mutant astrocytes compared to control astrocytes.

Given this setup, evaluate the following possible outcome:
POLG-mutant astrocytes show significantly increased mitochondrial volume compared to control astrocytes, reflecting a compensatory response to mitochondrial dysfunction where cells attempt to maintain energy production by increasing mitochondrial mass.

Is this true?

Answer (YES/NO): NO